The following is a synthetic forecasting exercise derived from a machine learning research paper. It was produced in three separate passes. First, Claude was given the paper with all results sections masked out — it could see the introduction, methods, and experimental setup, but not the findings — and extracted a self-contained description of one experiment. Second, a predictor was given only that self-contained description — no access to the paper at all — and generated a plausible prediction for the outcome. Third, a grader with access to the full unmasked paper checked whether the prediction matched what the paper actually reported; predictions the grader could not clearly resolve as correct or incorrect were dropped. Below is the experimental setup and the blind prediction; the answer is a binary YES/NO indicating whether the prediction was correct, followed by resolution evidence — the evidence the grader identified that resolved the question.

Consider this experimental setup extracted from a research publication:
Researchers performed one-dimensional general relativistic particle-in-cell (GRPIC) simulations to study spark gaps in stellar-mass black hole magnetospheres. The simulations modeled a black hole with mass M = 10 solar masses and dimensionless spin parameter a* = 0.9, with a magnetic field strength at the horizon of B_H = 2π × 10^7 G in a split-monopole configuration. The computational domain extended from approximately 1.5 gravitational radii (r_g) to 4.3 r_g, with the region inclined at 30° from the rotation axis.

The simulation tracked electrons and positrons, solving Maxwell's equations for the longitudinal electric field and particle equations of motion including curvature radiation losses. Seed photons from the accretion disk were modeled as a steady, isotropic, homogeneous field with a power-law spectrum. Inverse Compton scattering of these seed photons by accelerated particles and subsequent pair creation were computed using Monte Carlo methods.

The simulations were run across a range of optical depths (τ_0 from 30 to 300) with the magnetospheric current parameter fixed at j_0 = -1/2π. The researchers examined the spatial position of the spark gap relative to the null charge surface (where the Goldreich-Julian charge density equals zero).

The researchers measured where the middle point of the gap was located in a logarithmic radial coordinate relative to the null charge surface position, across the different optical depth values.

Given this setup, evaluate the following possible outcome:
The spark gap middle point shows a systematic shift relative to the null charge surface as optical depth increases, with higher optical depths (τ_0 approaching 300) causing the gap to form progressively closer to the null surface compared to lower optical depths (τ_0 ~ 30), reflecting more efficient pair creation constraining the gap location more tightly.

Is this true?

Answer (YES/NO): NO